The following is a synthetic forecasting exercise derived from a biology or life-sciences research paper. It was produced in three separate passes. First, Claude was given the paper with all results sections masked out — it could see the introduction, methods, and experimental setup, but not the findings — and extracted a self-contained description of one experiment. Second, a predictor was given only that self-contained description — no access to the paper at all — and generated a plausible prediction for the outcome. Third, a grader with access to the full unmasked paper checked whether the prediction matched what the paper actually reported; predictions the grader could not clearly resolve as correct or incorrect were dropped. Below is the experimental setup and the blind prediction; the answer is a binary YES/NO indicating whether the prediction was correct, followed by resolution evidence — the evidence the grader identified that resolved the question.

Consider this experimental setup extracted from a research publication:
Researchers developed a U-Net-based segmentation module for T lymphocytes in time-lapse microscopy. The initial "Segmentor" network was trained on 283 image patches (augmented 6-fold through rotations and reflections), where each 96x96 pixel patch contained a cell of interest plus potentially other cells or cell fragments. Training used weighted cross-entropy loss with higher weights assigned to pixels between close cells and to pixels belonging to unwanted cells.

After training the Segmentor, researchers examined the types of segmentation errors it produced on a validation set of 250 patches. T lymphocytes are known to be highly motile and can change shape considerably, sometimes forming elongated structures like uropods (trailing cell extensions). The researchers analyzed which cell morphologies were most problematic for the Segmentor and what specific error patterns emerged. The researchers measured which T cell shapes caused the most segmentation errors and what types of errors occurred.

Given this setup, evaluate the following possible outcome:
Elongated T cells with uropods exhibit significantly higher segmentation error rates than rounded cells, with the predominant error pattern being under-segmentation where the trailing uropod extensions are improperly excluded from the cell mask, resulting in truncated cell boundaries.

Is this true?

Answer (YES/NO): NO